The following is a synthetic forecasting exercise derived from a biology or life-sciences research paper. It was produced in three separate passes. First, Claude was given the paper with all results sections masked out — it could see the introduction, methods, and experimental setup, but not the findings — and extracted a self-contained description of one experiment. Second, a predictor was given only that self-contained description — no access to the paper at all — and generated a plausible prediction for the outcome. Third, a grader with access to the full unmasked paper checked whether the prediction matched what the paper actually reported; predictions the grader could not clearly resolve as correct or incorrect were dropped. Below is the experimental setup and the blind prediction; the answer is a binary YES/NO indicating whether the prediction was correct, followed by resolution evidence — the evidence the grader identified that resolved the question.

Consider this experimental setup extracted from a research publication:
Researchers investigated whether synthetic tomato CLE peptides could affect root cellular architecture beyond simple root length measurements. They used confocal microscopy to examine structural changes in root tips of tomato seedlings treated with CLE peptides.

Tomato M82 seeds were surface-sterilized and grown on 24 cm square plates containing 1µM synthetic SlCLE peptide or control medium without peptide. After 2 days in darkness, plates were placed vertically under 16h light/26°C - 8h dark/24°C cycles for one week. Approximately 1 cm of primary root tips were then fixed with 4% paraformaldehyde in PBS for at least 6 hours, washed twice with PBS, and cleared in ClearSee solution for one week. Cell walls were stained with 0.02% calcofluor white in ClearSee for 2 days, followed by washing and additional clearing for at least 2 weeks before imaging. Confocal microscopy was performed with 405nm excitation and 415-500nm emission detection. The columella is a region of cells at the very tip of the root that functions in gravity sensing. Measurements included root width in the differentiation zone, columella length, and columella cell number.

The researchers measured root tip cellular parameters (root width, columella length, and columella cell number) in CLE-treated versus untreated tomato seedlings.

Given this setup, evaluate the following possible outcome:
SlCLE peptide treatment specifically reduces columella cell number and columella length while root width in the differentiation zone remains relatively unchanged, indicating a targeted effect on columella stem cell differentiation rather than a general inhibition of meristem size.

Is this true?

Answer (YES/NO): NO